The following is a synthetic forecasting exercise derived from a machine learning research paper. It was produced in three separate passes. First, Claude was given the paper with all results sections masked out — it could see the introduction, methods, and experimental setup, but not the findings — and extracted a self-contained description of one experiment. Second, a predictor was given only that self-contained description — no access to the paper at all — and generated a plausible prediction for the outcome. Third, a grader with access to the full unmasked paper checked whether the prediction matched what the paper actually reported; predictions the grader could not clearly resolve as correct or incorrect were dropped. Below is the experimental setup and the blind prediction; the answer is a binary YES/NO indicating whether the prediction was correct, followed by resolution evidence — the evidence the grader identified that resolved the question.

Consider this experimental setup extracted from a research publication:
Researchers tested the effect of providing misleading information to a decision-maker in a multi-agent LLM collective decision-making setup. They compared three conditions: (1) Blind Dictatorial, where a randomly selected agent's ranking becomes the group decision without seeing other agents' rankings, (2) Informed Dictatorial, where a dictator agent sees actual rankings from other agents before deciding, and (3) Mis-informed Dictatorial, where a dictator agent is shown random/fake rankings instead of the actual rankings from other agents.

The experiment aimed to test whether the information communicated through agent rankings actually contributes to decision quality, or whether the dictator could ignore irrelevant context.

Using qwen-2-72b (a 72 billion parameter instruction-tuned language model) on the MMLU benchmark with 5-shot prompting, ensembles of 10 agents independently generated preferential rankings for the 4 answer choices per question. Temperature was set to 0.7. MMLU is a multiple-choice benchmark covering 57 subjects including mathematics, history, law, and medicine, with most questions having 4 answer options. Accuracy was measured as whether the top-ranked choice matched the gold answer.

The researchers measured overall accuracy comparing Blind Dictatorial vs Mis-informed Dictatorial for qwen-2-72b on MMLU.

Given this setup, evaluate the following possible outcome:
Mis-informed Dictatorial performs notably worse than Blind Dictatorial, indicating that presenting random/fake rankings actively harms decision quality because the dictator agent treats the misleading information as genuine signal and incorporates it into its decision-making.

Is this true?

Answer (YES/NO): YES